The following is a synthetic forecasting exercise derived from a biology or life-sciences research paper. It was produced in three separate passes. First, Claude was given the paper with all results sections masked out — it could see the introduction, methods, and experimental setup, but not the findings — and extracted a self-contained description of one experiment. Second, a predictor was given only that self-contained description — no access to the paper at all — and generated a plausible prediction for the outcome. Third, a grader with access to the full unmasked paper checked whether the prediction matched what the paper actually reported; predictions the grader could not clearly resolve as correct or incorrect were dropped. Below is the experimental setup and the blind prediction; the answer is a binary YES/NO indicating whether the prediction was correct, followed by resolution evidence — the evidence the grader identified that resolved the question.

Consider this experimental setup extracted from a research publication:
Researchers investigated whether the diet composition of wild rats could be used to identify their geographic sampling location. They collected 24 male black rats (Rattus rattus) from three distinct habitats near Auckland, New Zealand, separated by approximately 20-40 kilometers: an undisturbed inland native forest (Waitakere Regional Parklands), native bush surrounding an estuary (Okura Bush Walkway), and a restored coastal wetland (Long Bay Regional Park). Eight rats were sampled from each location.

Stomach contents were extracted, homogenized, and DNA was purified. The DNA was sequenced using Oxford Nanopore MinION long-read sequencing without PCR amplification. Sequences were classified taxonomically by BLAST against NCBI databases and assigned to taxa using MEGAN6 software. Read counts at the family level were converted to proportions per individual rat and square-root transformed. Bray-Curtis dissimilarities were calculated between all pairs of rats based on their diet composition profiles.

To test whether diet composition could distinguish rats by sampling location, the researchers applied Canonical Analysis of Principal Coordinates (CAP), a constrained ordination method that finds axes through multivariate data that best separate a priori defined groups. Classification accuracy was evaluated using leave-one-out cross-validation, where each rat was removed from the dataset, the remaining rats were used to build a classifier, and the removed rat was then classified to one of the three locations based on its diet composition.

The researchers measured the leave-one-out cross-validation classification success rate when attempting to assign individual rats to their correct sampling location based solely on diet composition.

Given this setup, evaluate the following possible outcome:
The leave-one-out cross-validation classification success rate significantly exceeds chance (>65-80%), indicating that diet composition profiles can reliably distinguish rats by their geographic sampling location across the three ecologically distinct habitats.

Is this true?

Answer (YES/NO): YES